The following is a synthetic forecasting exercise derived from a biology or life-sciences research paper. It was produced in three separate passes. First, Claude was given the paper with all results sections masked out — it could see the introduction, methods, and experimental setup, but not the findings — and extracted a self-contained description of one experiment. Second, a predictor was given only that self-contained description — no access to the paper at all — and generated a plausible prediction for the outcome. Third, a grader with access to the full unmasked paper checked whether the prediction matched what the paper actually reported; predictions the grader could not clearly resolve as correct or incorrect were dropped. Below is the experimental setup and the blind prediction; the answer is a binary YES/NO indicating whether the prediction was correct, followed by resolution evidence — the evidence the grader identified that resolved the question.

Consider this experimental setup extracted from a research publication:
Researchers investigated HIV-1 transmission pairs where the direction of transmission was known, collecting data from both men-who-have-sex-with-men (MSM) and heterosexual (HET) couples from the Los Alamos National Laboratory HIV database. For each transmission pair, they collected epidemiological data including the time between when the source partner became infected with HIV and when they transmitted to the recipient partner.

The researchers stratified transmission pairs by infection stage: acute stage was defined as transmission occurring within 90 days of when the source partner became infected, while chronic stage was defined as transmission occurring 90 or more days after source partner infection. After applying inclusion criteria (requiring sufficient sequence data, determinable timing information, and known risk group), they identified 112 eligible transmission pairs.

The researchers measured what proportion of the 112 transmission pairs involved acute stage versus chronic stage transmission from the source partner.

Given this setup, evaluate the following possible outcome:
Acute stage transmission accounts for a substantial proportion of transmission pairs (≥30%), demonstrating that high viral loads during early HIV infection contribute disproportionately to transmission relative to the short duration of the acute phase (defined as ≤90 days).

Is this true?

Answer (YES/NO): NO